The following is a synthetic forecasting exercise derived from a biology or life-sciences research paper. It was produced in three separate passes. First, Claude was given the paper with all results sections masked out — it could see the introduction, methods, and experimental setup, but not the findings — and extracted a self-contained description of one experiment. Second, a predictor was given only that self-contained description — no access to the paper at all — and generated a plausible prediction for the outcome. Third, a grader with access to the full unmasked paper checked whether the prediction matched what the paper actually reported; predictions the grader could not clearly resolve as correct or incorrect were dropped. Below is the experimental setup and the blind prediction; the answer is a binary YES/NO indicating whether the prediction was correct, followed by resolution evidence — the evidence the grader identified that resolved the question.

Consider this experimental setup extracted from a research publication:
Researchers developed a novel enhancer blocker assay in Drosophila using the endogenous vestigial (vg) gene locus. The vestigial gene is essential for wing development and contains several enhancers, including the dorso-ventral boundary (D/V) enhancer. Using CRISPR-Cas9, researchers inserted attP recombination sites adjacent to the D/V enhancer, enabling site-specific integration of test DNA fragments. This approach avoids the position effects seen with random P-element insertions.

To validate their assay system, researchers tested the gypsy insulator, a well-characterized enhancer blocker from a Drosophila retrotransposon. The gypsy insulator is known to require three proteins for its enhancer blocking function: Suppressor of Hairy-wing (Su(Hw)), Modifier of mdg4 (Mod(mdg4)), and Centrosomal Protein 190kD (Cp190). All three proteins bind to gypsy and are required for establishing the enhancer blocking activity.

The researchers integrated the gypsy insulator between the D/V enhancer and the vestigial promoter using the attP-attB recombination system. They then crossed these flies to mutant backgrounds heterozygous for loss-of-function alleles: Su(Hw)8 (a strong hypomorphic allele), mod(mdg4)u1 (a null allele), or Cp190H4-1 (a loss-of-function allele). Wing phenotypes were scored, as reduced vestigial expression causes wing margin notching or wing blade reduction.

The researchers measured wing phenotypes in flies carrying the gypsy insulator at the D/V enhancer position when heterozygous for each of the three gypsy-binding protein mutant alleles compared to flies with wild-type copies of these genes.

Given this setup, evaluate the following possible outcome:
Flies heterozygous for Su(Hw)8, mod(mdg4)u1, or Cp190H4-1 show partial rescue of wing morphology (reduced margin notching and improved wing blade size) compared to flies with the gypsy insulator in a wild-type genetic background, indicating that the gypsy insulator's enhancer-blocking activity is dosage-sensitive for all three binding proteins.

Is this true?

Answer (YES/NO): NO